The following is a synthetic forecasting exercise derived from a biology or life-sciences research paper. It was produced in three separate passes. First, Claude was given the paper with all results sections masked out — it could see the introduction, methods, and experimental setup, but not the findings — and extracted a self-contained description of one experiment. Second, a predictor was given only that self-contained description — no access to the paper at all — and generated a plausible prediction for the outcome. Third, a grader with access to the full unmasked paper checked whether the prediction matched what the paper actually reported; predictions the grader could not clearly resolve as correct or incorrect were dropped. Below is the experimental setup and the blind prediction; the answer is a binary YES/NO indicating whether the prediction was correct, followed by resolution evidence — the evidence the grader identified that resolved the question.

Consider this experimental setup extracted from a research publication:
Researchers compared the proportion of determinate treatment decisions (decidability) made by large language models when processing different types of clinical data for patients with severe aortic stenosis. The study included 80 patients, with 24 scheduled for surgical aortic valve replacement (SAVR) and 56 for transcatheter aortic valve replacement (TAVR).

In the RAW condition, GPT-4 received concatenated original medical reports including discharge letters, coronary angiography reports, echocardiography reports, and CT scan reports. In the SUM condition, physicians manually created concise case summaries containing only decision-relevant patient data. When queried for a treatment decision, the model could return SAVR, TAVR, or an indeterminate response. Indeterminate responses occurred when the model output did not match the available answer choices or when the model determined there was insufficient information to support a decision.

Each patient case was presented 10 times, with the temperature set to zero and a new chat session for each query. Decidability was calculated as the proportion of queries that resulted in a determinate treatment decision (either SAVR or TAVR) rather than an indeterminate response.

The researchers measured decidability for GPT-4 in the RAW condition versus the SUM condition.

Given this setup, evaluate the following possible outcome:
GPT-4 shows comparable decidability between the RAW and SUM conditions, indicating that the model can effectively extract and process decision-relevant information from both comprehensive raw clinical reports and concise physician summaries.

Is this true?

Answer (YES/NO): NO